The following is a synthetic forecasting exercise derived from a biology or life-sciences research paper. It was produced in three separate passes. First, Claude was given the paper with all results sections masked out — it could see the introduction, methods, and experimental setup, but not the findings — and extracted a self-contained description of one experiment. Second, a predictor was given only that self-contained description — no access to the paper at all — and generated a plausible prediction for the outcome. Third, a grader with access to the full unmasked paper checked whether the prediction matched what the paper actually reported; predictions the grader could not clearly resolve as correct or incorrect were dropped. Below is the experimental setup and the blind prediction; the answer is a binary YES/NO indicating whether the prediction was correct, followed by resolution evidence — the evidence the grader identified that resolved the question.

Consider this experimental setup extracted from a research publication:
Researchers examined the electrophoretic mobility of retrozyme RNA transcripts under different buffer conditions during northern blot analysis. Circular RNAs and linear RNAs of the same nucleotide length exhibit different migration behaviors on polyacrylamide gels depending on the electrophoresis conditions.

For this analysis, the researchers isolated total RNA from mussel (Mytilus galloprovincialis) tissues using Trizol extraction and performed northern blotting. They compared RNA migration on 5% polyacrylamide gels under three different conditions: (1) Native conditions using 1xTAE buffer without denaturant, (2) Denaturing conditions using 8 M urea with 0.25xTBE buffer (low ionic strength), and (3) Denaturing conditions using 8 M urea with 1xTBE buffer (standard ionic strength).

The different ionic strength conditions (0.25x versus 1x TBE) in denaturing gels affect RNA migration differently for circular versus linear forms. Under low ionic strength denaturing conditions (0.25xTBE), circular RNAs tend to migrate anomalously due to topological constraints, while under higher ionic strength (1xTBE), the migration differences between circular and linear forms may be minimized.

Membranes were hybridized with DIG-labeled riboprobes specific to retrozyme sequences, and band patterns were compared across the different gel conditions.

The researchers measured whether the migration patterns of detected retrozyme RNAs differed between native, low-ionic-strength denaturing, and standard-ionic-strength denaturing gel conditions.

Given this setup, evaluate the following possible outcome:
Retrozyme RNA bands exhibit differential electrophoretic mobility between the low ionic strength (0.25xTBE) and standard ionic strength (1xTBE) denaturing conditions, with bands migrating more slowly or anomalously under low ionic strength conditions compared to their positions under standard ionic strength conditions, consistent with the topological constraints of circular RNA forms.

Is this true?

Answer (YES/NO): YES